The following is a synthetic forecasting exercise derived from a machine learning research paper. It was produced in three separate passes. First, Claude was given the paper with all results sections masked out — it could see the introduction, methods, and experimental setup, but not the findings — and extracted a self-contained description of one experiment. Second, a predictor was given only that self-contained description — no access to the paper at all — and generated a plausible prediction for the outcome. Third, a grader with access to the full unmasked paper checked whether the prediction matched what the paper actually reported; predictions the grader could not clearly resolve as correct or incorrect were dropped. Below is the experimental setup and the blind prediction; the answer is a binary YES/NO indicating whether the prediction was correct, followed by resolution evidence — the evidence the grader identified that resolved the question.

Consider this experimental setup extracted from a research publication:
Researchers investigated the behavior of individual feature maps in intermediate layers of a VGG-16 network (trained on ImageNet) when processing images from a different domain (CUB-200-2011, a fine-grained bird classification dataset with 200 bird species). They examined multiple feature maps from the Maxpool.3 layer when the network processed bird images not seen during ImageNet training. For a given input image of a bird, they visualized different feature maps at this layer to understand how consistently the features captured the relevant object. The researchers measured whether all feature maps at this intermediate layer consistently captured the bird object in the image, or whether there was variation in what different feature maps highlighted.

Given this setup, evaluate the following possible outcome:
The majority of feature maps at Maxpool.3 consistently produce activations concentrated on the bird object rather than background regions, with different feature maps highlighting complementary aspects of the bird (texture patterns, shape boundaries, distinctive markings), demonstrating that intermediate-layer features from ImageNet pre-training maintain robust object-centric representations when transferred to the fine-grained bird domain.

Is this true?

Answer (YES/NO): NO